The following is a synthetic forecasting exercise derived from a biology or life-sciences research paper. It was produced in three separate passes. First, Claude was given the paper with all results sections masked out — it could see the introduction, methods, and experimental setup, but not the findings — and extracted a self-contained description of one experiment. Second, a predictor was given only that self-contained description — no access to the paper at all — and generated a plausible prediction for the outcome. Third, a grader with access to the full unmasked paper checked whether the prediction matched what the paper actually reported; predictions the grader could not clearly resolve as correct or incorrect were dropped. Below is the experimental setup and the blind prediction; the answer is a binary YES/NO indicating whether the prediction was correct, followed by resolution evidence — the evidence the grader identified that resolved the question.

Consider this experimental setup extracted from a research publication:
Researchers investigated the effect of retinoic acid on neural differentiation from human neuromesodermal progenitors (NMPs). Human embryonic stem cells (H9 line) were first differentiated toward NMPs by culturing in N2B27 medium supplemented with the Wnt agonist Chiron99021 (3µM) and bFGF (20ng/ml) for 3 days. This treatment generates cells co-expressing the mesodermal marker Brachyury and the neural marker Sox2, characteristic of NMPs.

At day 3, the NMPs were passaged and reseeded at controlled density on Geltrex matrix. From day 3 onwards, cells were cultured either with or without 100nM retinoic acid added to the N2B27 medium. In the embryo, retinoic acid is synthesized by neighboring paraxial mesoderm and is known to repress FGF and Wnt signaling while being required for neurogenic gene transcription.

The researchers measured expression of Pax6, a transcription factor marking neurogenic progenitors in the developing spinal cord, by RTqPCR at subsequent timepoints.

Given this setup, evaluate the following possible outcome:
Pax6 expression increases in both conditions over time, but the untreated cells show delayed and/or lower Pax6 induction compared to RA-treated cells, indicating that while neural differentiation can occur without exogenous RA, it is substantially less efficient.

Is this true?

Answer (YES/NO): NO